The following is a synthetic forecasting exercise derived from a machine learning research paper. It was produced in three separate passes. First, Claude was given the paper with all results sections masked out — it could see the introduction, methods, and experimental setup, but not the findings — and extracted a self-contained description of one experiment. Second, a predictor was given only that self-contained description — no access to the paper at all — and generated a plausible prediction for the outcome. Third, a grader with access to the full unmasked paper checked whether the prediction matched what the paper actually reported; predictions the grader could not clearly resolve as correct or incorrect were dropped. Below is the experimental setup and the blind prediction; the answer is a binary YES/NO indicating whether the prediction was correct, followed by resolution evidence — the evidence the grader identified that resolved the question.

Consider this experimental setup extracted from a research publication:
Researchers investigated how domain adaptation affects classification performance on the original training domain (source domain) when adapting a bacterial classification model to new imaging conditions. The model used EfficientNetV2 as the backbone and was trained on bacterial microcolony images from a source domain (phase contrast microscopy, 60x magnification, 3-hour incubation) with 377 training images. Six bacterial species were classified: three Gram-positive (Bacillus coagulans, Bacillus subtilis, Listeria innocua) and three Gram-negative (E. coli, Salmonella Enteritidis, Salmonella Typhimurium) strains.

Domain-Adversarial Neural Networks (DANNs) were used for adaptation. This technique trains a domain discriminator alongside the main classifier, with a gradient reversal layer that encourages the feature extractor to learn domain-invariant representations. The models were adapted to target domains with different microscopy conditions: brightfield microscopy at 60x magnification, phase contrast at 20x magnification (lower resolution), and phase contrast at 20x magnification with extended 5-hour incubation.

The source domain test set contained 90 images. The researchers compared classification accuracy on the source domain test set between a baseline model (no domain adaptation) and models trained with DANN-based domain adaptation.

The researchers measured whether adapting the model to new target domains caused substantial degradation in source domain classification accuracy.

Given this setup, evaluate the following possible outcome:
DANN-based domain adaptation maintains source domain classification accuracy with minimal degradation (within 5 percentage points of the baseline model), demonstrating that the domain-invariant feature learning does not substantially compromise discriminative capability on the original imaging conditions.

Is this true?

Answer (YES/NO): YES